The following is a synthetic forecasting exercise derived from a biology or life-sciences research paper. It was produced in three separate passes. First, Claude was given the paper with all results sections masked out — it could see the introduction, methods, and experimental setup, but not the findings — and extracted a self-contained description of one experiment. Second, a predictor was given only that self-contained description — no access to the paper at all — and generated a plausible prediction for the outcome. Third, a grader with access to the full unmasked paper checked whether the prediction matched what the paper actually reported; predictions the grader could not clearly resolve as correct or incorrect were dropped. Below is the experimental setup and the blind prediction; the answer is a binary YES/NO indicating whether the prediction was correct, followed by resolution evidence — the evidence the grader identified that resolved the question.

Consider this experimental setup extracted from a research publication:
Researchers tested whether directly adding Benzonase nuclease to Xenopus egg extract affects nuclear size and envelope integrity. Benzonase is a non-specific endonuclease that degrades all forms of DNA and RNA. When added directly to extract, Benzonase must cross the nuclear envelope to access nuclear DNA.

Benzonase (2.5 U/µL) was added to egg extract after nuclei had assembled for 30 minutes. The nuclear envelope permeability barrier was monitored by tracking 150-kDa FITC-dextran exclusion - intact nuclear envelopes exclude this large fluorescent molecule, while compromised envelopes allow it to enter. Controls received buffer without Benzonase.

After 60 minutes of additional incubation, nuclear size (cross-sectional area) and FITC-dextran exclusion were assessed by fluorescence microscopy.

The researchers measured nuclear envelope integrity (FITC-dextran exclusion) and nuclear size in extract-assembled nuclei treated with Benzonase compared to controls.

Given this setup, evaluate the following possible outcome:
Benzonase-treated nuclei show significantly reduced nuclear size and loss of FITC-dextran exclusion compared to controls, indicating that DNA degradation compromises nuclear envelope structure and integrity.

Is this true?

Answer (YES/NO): NO